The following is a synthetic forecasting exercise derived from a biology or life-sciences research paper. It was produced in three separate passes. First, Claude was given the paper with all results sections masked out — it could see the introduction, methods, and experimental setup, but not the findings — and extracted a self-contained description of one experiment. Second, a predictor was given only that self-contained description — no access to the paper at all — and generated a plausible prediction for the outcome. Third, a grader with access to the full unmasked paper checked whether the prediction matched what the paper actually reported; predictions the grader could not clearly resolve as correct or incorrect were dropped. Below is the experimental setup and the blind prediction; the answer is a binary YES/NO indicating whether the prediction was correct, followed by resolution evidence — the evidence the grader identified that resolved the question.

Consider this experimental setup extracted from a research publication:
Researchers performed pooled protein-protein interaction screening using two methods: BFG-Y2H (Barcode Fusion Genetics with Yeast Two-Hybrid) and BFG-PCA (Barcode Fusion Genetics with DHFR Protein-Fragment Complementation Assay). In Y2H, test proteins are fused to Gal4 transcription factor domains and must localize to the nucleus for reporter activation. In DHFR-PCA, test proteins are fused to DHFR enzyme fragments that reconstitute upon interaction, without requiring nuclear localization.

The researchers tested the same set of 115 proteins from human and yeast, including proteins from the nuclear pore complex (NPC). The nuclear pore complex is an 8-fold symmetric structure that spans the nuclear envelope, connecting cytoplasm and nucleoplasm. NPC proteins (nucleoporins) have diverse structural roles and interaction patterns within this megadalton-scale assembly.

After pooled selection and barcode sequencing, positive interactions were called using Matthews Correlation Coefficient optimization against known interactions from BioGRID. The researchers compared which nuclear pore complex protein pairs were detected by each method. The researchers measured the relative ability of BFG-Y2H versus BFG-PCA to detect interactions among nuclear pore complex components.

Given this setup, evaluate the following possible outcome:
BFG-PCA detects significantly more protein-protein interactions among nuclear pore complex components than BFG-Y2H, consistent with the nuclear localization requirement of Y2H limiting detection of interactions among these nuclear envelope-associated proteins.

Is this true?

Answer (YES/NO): YES